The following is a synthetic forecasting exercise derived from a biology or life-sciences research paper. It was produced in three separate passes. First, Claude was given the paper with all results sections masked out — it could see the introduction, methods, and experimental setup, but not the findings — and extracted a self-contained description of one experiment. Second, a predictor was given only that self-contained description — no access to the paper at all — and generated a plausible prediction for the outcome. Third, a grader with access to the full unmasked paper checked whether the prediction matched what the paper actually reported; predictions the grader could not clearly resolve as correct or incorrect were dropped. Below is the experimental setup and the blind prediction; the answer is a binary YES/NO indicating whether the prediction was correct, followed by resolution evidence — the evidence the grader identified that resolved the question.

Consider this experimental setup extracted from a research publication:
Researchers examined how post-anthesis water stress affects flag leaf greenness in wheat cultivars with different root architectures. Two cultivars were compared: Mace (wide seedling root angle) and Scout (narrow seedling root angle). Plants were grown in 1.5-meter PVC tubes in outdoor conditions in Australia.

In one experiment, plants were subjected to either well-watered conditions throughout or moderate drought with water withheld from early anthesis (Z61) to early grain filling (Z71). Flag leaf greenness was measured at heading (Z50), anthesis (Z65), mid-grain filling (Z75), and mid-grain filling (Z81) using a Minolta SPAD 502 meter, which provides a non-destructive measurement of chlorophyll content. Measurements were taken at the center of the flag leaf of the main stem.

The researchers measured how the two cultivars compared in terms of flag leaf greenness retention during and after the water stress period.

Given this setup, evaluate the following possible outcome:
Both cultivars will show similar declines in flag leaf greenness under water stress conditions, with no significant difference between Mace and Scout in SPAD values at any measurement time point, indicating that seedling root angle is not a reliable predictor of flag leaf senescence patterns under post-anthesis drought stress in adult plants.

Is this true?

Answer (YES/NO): NO